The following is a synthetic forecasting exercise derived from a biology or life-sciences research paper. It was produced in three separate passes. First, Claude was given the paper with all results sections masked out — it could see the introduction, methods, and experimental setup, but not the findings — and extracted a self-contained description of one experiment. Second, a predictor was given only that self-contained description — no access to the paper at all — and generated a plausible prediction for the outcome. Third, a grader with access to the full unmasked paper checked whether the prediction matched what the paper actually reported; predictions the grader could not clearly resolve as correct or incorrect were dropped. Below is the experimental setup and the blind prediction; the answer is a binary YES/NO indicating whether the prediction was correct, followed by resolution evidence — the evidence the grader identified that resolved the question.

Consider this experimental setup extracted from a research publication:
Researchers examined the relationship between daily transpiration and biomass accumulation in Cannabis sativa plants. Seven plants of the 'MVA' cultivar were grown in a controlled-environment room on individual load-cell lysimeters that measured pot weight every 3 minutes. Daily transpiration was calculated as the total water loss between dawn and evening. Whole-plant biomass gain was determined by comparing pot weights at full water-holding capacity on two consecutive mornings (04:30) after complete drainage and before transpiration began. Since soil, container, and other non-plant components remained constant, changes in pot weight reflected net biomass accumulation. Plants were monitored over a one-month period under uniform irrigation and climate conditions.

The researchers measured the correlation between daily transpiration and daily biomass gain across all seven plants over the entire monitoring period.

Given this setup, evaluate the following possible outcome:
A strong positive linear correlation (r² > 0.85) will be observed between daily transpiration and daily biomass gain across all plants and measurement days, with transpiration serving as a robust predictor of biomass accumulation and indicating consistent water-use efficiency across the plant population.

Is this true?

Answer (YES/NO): YES